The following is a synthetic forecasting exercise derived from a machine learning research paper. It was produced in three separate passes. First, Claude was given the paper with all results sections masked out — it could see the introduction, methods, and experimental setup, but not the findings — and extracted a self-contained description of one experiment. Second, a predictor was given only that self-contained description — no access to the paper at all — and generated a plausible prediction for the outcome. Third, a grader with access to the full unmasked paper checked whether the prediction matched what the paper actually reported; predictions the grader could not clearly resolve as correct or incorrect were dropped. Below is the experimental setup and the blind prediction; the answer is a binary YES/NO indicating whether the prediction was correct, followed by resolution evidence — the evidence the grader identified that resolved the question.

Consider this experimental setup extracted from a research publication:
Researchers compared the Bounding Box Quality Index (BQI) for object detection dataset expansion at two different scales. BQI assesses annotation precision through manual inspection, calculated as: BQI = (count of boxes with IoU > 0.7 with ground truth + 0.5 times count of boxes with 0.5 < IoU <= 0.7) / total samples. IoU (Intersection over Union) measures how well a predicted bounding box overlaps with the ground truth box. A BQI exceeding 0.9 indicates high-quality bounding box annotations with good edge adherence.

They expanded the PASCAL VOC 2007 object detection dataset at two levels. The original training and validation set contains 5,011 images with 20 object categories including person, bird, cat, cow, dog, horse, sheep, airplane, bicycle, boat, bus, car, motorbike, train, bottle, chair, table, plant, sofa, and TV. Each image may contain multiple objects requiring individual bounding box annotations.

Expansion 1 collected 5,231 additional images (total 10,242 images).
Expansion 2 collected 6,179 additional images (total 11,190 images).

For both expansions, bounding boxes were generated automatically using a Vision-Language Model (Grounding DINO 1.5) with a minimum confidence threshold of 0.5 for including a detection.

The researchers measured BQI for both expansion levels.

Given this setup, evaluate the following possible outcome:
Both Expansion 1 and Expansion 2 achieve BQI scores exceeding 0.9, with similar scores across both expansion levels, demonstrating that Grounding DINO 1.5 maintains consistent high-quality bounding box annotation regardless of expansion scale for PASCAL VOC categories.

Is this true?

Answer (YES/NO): YES